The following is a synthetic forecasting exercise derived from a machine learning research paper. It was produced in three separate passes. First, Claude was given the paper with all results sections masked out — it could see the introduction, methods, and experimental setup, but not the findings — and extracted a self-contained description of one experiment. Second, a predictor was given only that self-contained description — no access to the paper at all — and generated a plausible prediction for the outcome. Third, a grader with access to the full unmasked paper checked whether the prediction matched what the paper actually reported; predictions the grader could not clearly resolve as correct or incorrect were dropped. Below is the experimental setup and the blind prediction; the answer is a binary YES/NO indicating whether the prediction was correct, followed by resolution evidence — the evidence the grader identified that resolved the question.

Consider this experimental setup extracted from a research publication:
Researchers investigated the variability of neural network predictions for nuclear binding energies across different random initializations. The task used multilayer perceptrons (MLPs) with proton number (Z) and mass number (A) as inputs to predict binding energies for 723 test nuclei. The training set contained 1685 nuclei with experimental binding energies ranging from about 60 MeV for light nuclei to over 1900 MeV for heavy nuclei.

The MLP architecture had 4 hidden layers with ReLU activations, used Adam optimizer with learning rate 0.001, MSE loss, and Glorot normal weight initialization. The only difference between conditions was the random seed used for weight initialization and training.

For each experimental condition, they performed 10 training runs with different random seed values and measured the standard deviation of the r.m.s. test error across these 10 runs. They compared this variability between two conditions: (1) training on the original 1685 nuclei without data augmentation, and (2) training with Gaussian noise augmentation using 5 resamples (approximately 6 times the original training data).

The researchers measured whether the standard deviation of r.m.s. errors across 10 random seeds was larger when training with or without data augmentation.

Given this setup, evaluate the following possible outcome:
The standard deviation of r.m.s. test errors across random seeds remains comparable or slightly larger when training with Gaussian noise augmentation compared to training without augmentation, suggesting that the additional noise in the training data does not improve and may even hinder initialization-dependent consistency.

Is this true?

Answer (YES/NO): NO